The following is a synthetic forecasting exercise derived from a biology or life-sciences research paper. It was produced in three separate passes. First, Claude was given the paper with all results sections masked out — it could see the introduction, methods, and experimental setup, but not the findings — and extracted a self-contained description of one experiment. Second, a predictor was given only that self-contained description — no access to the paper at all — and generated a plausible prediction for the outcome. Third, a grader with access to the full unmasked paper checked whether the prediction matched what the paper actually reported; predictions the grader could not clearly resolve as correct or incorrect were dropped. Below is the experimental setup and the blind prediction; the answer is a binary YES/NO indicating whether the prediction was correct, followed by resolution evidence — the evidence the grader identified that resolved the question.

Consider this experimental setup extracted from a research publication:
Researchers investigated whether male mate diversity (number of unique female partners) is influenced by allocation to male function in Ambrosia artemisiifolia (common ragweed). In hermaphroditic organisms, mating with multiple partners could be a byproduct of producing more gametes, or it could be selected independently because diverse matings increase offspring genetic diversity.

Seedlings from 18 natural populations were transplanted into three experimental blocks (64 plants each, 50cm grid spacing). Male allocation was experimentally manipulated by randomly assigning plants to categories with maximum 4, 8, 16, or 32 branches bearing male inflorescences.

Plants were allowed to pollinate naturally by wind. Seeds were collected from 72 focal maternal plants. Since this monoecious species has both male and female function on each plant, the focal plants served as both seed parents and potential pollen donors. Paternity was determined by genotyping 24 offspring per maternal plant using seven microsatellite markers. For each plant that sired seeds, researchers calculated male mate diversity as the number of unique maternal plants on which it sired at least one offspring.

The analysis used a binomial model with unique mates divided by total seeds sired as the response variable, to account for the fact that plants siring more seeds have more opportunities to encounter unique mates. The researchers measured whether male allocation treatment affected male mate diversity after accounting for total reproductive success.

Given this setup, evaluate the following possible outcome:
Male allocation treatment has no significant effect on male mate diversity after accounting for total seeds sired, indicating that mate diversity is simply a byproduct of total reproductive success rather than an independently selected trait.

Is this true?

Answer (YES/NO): YES